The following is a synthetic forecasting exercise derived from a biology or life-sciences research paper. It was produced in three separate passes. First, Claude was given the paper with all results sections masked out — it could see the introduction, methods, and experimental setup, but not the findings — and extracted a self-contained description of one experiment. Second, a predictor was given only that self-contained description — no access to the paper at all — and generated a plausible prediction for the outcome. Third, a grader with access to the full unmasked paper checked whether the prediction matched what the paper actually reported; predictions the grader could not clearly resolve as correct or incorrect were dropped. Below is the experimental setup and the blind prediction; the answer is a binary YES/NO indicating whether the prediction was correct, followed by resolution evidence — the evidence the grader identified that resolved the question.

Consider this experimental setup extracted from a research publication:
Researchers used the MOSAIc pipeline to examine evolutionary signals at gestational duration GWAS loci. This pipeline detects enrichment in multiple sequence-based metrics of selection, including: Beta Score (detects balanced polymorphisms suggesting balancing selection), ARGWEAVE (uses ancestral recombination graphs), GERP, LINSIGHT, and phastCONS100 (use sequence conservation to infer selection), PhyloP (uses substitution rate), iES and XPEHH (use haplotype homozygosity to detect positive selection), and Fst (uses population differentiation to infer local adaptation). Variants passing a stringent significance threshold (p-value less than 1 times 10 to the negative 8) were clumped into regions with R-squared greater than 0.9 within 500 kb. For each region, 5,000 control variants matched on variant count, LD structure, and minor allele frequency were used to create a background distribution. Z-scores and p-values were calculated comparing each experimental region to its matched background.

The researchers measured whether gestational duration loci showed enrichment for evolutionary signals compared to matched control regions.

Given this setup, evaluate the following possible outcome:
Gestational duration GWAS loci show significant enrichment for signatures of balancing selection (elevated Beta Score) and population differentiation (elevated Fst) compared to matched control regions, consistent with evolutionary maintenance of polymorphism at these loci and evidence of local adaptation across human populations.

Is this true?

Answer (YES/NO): NO